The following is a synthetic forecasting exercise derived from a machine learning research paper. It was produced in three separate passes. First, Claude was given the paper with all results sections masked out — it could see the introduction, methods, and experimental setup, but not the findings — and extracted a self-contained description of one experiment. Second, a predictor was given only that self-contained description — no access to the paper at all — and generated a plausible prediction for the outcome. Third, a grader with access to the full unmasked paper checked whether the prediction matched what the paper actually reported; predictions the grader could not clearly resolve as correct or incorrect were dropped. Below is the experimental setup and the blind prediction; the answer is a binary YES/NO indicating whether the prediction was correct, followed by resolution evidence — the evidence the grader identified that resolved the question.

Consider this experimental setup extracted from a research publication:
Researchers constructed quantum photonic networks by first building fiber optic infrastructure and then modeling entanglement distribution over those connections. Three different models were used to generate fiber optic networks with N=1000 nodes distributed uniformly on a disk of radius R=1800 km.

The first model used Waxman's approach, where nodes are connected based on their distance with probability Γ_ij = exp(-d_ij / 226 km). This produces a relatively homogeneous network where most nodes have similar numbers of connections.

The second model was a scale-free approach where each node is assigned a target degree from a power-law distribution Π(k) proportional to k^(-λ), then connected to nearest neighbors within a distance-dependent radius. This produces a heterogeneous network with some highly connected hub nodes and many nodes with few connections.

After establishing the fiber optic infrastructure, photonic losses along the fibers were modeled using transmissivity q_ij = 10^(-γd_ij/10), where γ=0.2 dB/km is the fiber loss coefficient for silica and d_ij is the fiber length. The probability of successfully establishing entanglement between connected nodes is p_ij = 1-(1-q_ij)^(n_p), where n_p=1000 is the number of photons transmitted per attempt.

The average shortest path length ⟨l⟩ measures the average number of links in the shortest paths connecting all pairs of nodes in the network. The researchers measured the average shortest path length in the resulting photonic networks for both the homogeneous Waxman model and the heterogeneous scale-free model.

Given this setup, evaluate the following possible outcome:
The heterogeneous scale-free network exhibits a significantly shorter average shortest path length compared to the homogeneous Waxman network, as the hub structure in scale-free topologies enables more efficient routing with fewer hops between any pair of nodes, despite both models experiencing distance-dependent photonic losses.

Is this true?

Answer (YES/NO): NO